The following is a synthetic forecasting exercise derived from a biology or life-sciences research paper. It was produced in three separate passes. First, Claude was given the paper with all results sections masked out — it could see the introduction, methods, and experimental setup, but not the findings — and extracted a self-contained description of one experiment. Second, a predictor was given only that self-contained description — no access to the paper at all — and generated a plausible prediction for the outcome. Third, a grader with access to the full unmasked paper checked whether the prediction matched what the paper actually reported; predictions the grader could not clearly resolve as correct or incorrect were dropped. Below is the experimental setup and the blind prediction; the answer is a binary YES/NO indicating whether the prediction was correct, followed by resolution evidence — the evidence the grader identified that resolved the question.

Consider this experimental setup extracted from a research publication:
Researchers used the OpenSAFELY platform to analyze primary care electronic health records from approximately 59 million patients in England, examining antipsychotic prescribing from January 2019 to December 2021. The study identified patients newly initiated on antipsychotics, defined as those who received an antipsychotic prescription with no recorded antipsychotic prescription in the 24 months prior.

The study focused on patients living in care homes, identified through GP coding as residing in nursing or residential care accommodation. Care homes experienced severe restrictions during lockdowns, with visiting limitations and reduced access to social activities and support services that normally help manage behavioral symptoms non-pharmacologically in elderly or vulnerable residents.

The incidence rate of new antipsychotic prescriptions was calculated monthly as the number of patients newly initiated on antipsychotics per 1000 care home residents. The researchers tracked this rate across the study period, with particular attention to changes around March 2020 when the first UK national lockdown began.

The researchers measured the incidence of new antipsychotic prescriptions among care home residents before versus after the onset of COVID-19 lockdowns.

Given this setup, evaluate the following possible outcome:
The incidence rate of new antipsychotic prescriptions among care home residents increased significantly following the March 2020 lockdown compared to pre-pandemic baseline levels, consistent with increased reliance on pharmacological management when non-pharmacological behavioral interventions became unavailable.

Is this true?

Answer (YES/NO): NO